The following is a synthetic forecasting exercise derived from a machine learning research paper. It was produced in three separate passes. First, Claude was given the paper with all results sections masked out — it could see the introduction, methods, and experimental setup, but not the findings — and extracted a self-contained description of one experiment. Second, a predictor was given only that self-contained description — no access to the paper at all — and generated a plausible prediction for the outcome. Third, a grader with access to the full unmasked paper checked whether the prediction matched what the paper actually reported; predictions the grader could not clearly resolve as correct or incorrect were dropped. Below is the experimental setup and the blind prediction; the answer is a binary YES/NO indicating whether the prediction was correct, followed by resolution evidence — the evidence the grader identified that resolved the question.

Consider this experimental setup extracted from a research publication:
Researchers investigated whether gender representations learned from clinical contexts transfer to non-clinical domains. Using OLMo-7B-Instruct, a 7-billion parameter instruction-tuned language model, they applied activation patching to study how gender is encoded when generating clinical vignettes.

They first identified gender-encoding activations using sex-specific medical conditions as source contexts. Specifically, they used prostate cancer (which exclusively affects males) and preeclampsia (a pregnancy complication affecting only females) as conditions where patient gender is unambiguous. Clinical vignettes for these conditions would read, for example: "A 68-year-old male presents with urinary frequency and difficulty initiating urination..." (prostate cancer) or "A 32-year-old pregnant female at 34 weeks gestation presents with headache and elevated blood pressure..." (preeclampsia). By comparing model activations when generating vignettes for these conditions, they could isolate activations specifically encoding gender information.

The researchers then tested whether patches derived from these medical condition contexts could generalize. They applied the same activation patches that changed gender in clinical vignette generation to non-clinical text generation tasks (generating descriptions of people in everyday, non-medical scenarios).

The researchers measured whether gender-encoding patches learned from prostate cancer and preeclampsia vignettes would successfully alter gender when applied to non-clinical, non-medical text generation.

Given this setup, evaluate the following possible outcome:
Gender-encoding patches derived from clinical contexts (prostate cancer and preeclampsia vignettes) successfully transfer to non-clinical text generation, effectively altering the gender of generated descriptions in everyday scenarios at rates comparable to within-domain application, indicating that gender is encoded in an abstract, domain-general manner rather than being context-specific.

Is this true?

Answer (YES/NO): NO